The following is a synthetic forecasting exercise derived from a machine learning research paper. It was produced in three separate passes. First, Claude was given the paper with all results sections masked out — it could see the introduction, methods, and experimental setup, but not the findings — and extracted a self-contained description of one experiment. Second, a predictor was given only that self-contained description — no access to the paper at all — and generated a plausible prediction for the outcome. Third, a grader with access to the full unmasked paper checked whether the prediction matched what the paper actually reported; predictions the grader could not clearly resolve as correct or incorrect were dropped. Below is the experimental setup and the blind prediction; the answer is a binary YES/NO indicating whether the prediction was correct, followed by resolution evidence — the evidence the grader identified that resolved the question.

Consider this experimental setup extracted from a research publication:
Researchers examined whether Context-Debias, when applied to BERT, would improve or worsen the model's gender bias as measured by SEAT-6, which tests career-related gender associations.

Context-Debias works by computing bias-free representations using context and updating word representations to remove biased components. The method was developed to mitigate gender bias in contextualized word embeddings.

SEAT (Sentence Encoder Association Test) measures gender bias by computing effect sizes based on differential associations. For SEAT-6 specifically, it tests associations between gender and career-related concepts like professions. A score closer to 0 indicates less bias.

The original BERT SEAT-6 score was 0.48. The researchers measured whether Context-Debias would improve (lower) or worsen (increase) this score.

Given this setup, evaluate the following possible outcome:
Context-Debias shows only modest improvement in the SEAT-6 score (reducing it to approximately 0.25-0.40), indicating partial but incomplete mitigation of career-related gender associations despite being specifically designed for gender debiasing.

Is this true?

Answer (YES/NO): NO